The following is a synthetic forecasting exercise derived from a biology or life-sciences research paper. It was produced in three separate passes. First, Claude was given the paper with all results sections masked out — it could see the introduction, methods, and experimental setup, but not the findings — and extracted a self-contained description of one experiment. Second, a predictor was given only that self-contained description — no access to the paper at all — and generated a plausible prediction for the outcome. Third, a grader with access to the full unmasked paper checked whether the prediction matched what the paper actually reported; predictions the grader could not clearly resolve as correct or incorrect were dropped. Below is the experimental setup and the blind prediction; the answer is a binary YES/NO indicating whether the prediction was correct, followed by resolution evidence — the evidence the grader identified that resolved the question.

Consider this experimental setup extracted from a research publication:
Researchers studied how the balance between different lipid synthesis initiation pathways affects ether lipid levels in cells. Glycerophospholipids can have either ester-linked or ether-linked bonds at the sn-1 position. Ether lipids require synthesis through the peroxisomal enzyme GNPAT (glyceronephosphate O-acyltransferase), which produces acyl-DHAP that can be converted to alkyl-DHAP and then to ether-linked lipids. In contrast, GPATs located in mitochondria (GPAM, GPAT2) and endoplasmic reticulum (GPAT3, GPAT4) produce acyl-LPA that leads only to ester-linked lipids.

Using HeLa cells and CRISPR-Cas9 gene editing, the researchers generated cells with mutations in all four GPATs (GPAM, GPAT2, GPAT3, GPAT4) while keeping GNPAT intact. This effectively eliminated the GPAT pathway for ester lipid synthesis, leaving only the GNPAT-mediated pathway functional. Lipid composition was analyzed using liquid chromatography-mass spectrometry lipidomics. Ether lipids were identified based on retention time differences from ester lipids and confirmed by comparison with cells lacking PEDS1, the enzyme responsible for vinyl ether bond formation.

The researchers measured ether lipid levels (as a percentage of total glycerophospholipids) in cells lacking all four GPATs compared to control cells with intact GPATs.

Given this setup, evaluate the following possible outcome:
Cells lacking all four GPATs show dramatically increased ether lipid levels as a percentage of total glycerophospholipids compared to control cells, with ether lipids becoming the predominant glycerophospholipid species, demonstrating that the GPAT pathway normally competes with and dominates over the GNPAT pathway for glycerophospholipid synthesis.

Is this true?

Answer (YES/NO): NO